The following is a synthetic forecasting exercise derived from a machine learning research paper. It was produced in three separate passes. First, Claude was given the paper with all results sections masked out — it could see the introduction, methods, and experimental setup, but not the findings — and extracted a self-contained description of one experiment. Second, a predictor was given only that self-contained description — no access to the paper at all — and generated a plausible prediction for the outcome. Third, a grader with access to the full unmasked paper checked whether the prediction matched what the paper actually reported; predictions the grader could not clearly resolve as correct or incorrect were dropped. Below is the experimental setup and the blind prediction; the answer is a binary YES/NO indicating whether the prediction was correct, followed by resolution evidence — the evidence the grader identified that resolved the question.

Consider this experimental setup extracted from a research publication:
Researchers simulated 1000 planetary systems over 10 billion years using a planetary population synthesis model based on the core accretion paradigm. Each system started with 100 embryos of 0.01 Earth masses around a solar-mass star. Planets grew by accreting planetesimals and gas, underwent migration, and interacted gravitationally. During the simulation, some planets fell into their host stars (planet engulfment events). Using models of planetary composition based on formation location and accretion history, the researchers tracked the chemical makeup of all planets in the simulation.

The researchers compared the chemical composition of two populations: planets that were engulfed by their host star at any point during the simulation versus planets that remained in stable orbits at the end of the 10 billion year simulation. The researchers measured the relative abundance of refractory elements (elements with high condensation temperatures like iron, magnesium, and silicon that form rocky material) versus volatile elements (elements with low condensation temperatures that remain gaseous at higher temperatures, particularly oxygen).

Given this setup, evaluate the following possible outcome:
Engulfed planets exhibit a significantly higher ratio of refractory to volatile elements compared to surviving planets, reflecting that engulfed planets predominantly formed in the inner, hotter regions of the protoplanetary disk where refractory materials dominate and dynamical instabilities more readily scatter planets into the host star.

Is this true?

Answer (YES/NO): YES